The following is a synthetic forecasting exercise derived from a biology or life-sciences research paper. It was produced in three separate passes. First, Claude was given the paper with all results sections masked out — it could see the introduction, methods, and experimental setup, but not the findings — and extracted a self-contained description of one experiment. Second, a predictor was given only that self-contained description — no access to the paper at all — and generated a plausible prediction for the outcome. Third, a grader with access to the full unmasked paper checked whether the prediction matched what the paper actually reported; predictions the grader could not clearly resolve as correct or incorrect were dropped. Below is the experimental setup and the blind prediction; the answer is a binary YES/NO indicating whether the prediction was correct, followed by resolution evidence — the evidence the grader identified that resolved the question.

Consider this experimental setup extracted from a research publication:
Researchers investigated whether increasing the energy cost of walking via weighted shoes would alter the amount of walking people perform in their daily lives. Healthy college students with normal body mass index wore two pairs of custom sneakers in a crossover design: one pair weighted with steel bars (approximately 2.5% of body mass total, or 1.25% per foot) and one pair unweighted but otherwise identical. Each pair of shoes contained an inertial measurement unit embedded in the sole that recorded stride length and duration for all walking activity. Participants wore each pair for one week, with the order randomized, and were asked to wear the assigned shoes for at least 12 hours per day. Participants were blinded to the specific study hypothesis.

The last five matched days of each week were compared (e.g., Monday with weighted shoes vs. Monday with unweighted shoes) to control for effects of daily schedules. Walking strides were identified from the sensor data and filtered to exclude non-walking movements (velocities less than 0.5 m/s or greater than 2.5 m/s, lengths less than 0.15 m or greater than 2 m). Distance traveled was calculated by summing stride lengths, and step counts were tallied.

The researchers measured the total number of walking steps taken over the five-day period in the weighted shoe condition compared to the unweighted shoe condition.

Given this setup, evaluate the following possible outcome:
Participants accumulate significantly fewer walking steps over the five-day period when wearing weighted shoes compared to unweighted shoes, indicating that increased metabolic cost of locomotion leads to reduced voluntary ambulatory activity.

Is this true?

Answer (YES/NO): NO